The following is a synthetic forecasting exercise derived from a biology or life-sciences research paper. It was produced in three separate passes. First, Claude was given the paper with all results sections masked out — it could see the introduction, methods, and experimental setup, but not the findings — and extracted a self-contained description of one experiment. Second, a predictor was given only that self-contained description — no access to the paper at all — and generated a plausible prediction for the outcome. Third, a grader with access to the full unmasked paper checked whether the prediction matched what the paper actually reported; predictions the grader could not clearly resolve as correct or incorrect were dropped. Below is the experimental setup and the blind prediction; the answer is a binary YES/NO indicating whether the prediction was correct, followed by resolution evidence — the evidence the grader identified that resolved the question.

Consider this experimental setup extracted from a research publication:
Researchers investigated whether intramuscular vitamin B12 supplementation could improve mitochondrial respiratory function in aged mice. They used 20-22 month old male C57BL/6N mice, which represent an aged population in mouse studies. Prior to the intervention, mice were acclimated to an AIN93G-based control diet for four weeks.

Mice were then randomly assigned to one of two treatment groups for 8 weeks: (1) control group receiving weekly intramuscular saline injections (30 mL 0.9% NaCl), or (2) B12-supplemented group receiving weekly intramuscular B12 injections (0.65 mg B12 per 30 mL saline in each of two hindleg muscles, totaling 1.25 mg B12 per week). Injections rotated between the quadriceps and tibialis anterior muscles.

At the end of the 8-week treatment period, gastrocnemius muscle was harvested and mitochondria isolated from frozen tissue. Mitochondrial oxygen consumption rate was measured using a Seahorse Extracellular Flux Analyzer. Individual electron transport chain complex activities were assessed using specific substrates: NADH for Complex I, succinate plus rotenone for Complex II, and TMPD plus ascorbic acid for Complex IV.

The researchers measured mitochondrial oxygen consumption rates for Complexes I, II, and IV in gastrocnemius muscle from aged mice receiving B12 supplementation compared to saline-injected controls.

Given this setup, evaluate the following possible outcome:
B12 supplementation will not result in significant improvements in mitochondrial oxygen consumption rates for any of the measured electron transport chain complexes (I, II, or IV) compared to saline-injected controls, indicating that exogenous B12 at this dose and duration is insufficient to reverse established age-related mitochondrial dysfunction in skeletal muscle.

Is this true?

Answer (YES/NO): NO